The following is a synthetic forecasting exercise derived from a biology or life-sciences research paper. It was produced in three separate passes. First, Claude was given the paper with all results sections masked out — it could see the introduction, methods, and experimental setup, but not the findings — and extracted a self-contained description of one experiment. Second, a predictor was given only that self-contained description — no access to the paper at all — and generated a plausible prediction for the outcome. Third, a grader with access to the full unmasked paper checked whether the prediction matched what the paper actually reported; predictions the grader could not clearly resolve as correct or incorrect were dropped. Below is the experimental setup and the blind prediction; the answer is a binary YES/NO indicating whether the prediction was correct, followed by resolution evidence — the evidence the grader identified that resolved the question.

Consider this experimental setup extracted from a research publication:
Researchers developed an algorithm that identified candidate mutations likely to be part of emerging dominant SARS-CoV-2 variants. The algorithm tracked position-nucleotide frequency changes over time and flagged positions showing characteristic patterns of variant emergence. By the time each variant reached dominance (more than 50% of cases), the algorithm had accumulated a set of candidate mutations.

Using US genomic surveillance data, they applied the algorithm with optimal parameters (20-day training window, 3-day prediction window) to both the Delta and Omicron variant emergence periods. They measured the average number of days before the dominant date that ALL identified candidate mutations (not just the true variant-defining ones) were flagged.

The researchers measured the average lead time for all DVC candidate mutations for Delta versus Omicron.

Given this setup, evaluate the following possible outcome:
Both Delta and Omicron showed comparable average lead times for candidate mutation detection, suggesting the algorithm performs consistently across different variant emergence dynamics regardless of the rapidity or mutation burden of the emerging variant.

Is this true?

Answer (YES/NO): NO